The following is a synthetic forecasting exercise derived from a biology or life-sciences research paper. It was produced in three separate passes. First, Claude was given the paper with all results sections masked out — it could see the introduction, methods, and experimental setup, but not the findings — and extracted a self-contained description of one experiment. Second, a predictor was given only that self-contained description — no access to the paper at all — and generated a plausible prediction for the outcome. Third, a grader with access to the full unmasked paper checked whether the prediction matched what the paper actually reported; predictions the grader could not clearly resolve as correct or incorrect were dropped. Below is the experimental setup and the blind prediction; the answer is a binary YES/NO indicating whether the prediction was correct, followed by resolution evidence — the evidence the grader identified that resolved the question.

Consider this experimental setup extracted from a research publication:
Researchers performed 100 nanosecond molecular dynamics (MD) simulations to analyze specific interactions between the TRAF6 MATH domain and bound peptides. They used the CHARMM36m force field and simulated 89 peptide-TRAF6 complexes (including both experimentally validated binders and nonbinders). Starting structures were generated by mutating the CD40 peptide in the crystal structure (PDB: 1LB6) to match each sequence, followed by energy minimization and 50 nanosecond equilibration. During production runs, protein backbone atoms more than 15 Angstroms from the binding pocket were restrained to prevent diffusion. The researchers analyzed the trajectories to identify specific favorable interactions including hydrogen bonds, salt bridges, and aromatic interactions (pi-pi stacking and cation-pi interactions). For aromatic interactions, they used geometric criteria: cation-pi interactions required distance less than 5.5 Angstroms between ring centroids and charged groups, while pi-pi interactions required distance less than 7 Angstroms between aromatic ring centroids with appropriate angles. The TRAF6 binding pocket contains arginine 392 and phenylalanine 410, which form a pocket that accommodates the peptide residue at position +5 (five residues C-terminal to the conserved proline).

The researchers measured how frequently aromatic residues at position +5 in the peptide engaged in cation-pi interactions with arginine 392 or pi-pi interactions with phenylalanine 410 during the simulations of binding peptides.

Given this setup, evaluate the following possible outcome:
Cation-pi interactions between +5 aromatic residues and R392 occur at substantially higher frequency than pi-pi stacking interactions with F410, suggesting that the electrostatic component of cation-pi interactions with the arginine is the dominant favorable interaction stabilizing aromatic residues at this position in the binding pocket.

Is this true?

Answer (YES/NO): NO